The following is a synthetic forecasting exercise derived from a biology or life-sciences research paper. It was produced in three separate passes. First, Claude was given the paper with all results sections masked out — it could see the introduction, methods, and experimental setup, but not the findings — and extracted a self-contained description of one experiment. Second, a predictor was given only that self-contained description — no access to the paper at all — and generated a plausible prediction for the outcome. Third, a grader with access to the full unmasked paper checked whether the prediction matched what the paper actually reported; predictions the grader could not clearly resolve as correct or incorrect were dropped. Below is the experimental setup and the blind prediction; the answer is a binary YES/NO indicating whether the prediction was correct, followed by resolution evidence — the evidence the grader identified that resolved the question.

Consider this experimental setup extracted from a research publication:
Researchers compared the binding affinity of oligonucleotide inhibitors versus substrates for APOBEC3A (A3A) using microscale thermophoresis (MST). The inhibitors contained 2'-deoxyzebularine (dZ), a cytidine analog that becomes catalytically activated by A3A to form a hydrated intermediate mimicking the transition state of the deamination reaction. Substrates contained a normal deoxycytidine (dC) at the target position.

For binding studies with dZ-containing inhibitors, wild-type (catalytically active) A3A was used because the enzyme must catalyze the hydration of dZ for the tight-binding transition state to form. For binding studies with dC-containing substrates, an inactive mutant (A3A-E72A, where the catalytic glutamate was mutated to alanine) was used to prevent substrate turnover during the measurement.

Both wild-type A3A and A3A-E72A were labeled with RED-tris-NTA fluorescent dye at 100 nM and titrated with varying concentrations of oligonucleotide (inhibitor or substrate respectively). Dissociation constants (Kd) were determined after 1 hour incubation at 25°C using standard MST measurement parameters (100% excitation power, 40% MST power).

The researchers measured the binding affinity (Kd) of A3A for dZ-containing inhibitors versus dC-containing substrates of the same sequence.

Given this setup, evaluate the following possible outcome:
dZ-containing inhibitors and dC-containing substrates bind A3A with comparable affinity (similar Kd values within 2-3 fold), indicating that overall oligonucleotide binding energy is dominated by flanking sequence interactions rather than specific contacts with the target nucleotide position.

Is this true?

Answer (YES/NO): NO